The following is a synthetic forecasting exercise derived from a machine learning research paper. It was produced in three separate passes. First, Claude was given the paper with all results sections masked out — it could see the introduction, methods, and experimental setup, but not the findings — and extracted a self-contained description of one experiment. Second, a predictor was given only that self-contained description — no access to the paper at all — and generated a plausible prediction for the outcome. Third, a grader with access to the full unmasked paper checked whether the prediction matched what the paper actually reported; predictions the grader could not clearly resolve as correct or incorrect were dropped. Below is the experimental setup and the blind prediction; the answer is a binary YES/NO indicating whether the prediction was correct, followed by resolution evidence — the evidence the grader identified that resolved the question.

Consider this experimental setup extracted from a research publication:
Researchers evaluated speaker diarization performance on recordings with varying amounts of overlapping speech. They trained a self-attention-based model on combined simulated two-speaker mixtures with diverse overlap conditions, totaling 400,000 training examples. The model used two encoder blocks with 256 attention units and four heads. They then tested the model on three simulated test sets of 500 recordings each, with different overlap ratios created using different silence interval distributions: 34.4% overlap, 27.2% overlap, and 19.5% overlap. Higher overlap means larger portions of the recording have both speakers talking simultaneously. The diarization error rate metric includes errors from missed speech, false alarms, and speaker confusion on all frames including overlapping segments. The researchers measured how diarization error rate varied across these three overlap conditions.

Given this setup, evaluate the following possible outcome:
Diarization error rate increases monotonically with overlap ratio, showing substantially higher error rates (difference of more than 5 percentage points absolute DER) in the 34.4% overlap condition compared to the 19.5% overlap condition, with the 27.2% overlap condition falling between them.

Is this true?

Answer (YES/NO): NO